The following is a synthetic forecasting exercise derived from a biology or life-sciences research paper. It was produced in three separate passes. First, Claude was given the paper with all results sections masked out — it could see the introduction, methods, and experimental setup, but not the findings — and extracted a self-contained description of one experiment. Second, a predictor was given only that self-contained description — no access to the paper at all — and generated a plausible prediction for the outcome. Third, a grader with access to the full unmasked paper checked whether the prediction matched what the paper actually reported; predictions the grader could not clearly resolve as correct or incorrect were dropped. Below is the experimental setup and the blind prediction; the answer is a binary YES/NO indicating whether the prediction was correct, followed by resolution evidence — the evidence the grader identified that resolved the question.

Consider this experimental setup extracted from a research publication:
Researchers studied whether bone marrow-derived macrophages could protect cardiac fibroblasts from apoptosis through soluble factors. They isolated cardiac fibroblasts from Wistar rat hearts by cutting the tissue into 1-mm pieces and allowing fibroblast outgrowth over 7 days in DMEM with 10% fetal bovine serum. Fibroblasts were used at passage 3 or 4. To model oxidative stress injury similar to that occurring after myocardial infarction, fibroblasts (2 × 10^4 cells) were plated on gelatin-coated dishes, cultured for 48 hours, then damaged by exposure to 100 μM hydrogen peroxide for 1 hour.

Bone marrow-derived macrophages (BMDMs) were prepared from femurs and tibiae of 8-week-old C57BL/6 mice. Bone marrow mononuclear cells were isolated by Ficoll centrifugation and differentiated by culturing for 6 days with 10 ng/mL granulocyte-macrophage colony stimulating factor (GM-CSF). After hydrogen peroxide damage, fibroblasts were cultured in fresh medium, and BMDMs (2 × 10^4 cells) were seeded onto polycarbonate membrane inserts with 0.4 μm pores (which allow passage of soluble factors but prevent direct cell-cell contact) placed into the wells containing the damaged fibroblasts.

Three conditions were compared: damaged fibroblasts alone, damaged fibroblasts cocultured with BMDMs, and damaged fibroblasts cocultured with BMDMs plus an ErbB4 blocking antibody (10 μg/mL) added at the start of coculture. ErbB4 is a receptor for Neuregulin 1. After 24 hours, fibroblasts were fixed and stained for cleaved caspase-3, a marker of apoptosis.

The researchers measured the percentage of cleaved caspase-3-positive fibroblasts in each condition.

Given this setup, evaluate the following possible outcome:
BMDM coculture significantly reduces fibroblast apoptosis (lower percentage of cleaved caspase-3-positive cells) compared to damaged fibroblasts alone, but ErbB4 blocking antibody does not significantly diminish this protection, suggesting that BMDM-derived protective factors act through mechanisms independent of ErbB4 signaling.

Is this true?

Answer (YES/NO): NO